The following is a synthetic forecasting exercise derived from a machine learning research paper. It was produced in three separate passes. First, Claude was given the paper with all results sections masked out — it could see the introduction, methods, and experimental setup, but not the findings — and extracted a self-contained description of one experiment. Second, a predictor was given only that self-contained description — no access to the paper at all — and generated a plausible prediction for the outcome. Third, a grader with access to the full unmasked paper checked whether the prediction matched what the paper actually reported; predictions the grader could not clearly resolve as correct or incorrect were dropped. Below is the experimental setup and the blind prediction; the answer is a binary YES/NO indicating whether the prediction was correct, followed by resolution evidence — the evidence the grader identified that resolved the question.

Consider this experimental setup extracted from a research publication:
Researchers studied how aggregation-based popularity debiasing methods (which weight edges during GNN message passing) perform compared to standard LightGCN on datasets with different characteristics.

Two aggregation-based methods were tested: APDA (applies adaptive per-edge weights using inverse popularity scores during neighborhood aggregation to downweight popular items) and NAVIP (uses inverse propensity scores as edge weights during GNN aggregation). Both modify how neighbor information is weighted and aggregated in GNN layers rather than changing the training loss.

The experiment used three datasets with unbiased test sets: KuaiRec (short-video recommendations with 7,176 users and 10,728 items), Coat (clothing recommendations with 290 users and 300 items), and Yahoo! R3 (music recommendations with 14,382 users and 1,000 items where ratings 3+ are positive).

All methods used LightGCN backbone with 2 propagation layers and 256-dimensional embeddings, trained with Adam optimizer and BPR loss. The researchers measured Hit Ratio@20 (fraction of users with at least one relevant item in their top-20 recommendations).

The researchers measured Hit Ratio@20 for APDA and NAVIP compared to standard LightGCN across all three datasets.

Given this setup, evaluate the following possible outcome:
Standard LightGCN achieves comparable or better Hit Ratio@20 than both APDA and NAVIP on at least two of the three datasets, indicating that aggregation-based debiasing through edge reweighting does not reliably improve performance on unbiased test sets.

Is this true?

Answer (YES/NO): NO